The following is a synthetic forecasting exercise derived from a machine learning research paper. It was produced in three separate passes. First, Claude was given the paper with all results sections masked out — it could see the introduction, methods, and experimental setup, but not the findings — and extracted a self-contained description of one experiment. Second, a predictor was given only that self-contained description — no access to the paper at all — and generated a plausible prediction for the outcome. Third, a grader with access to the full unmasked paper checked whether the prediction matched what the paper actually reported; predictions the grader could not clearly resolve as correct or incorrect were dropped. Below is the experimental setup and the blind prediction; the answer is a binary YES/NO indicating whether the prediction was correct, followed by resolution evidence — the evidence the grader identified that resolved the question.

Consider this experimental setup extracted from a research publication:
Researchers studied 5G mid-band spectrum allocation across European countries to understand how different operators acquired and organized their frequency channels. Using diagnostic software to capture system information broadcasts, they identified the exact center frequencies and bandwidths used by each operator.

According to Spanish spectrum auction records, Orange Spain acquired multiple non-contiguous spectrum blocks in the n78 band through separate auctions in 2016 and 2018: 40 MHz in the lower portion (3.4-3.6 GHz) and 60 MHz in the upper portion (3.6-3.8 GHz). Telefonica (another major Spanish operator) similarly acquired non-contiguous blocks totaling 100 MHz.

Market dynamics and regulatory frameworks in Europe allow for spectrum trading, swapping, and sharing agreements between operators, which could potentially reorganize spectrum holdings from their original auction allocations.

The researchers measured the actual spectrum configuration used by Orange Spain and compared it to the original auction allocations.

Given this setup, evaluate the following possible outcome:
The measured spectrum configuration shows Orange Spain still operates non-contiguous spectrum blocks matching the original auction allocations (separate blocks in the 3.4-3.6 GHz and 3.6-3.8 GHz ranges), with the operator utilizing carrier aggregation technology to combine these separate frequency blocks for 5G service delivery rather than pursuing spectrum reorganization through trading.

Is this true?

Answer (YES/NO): NO